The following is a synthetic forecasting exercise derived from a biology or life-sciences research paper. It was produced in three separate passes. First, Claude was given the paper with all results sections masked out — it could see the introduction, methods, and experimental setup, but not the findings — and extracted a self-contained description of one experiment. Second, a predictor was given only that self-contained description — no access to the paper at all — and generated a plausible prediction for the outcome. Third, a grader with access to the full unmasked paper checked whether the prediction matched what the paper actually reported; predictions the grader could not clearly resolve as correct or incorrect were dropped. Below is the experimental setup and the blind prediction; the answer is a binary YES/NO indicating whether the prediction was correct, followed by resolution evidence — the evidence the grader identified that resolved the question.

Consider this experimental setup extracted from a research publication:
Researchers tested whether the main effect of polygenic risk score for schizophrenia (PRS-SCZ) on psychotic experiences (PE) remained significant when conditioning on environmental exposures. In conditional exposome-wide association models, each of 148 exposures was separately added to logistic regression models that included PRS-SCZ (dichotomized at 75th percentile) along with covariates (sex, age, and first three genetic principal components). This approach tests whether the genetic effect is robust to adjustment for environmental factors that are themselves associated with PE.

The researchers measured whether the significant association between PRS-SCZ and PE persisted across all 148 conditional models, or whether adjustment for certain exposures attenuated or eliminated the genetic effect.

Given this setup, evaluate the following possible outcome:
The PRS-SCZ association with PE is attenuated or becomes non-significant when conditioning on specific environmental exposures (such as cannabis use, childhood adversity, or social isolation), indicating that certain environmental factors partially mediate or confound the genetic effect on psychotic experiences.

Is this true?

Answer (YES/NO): NO